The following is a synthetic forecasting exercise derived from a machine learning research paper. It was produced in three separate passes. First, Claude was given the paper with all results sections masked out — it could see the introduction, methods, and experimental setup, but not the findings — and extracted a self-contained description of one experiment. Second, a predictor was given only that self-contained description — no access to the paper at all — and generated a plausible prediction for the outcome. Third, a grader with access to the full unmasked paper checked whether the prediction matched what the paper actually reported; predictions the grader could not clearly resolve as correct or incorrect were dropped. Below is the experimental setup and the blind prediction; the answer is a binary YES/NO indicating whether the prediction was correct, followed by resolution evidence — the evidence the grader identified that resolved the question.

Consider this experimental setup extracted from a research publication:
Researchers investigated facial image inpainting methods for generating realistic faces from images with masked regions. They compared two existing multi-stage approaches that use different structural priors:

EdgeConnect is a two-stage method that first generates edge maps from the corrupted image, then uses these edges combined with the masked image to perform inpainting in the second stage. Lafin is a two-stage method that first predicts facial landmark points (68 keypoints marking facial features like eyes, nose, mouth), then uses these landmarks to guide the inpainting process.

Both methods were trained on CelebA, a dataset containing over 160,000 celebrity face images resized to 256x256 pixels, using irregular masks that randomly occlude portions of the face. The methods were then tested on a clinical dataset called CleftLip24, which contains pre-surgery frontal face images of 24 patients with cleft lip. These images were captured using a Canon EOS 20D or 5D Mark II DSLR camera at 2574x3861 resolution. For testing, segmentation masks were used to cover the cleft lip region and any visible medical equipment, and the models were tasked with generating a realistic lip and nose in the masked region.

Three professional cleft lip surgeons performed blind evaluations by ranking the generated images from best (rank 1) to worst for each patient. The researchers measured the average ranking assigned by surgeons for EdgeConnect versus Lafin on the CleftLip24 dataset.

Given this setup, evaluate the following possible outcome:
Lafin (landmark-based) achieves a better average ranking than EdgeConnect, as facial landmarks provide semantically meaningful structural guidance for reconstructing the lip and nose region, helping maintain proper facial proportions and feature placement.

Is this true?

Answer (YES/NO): NO